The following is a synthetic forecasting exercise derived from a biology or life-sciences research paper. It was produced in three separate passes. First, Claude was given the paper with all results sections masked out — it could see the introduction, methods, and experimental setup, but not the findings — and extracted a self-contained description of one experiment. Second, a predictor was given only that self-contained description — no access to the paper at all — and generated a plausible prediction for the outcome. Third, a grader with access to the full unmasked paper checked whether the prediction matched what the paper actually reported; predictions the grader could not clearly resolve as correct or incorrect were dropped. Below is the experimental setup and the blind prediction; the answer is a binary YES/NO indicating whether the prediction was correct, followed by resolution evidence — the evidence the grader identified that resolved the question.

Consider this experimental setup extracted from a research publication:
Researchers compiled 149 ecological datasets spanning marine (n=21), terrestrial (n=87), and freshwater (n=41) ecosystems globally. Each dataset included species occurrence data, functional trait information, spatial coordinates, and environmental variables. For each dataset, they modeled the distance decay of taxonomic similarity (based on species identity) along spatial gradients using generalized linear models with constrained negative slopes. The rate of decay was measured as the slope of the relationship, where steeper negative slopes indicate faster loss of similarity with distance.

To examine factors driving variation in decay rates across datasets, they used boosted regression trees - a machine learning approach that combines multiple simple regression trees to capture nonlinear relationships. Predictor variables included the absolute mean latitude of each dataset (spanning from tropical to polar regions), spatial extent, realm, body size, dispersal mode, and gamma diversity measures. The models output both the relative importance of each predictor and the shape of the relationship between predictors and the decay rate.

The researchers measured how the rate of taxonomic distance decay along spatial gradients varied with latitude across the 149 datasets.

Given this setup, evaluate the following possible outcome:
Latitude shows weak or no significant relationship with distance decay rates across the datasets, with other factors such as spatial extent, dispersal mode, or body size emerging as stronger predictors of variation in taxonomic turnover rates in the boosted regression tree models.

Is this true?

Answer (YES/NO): NO